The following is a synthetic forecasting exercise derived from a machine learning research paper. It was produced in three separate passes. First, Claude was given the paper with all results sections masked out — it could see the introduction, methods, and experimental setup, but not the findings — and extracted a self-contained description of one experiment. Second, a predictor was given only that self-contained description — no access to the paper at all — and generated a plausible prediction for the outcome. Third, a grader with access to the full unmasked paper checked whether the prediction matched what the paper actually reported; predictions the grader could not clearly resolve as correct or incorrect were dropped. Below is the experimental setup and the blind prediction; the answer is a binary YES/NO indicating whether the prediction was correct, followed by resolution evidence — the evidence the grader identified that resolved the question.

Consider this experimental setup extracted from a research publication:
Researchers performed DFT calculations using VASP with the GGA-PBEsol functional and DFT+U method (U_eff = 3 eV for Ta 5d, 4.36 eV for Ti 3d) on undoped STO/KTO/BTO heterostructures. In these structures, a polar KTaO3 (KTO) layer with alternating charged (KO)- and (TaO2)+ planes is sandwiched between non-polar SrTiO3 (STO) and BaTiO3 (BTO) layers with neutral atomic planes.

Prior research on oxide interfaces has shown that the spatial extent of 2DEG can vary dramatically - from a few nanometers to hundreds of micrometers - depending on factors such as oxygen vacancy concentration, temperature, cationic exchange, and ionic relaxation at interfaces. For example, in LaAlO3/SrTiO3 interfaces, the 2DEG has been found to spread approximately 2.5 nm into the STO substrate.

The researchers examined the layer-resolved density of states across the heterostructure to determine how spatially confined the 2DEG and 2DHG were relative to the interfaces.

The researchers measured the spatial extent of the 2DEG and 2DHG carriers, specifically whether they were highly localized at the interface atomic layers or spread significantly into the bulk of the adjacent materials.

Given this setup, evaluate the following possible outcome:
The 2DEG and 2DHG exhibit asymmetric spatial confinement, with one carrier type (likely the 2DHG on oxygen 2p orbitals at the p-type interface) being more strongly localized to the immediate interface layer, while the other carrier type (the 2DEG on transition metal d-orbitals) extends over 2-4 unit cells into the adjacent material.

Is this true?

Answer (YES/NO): NO